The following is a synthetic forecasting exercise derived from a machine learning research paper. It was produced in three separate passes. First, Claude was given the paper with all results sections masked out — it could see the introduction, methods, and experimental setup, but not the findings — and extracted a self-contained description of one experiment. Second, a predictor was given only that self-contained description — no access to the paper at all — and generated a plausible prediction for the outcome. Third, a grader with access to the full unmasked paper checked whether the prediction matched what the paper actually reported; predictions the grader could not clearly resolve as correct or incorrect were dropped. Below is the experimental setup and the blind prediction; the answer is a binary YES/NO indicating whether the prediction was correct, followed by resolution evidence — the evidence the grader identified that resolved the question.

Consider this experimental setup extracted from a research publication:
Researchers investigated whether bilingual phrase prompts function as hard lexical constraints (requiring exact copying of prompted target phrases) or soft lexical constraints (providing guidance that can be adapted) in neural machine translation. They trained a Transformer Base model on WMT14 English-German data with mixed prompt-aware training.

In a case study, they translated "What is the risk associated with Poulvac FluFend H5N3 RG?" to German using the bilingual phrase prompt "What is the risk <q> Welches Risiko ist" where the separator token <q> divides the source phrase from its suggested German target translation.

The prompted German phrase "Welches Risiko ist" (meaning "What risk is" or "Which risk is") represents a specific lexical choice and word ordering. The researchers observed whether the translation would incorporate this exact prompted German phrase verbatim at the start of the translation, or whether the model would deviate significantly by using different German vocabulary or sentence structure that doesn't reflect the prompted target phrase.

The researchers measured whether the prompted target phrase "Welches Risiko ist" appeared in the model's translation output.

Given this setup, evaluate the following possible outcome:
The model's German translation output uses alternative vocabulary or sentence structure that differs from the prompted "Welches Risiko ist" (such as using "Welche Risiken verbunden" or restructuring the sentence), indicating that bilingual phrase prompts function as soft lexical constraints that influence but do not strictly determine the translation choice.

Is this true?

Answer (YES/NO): NO